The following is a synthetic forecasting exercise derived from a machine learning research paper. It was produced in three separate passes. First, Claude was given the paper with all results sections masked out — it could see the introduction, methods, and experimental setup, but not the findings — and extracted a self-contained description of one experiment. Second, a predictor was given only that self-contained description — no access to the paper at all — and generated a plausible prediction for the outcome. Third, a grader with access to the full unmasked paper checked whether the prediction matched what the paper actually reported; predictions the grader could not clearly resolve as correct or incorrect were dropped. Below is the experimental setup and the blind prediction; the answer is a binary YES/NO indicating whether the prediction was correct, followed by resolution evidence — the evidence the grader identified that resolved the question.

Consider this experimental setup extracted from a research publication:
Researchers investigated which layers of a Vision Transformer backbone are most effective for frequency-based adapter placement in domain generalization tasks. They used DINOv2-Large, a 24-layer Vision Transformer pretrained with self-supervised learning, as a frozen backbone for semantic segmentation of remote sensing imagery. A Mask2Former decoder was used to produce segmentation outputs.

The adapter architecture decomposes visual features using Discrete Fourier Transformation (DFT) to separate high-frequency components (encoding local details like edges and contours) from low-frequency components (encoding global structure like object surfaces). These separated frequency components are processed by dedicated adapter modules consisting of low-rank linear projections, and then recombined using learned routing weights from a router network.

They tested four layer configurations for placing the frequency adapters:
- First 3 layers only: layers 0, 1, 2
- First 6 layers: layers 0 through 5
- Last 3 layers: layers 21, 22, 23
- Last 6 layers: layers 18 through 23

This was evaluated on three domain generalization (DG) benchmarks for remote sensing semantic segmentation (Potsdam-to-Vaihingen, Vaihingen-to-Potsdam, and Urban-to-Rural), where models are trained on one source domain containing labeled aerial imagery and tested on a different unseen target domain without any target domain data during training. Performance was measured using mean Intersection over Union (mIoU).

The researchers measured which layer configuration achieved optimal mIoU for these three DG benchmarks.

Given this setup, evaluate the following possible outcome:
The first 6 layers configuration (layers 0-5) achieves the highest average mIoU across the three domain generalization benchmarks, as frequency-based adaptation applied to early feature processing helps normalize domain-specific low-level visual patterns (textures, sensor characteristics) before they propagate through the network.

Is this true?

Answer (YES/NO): NO